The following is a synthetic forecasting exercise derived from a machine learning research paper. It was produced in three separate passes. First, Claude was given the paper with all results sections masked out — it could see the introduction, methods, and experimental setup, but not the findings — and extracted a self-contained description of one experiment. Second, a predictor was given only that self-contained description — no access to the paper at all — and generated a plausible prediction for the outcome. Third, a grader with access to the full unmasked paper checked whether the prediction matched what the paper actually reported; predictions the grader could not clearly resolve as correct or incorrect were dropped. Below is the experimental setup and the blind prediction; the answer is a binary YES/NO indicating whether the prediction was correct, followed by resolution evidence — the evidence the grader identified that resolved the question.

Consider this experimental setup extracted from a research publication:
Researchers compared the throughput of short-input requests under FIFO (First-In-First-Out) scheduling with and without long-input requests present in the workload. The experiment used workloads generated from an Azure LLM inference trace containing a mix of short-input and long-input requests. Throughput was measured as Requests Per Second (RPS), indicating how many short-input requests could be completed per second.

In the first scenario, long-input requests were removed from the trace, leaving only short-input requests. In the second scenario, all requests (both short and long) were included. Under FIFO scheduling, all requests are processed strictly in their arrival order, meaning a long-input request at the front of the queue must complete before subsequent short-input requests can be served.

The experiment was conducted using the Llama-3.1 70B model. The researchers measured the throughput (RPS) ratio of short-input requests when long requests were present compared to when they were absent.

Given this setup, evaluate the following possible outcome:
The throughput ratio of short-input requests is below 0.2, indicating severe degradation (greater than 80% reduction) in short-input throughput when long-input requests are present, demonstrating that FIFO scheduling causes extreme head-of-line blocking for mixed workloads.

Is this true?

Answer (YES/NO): YES